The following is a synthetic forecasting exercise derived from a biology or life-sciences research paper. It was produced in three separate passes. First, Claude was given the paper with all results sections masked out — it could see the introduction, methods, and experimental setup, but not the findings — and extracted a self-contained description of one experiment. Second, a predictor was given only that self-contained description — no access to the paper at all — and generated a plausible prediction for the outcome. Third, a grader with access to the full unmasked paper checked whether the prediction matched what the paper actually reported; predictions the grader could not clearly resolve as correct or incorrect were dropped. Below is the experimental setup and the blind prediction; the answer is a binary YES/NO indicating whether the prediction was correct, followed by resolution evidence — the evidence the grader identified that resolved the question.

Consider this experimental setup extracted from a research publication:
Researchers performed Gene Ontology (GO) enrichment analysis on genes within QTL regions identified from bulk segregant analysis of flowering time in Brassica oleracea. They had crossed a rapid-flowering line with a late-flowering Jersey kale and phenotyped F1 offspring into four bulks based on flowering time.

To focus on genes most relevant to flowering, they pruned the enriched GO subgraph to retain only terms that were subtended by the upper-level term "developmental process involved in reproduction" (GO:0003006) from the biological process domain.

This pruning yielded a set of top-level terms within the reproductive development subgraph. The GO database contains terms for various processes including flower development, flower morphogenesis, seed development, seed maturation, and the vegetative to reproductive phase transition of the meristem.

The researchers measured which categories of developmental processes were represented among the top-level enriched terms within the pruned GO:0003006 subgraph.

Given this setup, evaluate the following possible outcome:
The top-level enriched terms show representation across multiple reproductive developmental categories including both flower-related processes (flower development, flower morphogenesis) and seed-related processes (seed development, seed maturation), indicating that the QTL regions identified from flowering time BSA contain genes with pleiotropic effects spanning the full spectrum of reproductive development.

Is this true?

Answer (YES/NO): NO